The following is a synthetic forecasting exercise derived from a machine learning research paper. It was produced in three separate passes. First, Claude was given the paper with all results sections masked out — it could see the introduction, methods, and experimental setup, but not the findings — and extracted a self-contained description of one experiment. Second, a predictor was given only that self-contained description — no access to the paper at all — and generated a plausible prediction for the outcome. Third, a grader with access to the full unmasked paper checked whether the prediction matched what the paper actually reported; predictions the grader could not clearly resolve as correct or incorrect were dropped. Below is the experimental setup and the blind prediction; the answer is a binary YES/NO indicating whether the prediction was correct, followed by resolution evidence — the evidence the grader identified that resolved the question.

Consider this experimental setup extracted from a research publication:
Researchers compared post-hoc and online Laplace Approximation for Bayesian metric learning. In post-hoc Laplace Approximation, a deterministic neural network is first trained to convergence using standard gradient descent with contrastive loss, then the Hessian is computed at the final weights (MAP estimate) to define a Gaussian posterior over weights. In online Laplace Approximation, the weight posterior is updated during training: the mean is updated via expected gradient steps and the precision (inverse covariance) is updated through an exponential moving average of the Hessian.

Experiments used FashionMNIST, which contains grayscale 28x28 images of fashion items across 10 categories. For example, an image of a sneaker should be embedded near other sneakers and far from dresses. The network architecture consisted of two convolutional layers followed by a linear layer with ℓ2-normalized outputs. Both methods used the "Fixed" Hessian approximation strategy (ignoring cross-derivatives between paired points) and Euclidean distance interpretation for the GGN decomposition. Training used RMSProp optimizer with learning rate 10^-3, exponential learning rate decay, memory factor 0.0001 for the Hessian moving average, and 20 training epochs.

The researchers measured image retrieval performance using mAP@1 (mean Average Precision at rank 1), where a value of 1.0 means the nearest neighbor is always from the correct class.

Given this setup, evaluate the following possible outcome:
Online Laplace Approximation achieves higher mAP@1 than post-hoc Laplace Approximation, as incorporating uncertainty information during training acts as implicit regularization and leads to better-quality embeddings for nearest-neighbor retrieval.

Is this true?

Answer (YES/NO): YES